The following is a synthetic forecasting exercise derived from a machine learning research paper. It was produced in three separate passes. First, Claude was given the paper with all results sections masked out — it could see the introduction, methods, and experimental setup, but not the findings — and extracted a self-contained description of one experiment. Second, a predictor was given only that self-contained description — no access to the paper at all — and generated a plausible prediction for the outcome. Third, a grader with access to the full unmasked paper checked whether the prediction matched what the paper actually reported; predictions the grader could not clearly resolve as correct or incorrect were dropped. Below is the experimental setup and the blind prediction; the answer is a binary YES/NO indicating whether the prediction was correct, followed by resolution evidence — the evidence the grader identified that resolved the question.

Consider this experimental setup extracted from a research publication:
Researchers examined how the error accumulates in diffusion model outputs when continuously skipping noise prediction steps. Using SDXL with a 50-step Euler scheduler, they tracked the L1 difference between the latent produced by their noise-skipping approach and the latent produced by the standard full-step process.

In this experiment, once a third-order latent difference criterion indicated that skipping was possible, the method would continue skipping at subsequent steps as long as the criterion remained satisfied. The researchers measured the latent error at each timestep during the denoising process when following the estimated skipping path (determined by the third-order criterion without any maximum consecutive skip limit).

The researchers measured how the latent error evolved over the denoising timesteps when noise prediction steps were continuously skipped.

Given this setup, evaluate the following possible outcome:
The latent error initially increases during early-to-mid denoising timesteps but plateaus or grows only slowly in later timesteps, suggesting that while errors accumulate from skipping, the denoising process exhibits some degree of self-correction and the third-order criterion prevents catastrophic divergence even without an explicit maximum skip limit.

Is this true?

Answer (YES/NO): NO